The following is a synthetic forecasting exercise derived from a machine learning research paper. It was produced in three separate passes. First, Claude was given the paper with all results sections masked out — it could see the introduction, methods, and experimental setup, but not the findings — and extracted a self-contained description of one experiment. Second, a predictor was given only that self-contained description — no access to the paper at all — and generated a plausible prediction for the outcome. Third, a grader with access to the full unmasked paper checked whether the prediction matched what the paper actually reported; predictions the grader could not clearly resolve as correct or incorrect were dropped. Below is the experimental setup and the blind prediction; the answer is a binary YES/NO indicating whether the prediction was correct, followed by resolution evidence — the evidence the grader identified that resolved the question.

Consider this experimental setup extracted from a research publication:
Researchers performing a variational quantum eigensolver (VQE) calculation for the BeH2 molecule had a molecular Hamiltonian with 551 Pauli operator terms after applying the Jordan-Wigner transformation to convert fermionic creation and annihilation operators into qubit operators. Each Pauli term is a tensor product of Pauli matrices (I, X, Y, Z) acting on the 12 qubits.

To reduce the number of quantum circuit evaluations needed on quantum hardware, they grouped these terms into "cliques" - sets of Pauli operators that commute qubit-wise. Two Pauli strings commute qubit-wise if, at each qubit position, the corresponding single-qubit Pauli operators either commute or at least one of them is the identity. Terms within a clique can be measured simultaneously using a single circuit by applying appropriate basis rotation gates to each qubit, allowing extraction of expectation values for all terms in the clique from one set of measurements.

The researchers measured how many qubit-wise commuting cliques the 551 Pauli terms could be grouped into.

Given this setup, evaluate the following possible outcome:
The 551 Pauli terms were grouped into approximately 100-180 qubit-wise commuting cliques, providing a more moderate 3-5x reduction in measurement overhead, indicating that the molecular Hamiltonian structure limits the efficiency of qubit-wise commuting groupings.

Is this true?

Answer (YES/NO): YES